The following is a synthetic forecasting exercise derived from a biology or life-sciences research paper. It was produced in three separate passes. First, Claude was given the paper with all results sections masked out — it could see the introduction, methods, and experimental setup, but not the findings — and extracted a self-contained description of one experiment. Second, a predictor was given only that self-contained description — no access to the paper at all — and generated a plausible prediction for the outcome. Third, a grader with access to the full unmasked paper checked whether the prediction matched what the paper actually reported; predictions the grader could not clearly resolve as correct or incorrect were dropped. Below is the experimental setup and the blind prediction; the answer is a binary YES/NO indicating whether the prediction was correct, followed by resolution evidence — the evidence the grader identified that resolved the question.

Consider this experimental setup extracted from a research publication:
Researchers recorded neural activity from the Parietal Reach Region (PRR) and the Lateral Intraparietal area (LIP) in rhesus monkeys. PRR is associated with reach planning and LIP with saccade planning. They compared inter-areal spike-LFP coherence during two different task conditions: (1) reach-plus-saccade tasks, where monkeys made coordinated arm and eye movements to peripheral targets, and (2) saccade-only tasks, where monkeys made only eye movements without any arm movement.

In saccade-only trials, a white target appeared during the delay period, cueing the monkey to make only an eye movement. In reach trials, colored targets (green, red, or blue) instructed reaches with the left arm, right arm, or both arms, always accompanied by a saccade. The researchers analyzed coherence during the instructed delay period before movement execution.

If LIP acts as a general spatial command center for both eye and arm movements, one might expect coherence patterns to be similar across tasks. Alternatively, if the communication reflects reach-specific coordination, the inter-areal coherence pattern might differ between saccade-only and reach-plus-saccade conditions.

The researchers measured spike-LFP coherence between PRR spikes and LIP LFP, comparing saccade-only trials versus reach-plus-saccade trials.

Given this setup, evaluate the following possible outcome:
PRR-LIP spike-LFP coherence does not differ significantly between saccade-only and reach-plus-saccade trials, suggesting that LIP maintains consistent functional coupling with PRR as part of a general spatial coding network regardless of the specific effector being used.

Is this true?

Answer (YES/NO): NO